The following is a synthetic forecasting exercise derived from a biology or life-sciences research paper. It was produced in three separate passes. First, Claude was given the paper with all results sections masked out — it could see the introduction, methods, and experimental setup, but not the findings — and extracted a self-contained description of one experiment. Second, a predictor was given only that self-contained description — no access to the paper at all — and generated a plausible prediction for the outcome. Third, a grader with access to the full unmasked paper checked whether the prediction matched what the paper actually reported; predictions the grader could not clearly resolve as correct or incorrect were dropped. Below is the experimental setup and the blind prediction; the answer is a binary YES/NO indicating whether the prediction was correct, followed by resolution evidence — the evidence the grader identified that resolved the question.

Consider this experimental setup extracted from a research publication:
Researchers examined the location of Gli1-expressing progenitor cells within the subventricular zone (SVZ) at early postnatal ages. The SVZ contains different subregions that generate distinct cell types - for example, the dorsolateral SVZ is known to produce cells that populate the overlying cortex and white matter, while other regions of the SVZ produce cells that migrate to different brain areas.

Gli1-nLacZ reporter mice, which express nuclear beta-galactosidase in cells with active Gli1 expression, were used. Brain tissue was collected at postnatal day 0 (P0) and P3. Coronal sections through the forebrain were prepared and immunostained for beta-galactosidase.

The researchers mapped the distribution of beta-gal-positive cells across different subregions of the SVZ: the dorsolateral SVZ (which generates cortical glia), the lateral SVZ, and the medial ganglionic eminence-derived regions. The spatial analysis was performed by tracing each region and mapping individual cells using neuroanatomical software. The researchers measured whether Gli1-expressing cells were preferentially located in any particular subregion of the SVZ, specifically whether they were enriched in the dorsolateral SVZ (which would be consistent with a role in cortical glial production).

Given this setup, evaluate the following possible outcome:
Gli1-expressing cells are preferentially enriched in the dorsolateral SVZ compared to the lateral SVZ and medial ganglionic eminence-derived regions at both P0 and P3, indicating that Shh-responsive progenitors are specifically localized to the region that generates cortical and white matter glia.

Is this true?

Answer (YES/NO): NO